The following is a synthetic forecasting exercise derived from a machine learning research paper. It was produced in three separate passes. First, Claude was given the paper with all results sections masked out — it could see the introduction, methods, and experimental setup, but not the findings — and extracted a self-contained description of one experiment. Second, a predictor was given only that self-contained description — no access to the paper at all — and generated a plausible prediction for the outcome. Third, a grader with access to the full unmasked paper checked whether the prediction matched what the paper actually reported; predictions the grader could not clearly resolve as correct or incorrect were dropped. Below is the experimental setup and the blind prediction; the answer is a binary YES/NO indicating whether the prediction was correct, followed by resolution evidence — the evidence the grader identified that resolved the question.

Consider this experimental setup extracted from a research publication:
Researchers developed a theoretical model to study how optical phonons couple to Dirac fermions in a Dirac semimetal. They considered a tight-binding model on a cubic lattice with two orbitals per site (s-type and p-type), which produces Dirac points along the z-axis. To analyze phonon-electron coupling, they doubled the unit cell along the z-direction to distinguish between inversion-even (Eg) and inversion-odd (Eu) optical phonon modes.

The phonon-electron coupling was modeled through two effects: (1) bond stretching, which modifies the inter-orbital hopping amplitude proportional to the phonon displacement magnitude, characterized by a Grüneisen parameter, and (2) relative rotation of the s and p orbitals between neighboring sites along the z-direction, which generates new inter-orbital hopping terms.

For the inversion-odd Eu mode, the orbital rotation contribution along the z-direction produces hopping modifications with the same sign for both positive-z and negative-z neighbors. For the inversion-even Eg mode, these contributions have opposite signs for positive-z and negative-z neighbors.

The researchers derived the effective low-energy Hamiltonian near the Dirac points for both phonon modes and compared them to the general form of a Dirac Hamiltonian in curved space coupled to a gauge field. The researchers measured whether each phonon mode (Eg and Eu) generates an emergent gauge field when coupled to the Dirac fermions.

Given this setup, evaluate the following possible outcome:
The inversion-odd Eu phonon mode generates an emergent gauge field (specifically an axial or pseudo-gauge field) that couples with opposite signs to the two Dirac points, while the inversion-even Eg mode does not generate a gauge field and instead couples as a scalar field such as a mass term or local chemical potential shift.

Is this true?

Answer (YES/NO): NO